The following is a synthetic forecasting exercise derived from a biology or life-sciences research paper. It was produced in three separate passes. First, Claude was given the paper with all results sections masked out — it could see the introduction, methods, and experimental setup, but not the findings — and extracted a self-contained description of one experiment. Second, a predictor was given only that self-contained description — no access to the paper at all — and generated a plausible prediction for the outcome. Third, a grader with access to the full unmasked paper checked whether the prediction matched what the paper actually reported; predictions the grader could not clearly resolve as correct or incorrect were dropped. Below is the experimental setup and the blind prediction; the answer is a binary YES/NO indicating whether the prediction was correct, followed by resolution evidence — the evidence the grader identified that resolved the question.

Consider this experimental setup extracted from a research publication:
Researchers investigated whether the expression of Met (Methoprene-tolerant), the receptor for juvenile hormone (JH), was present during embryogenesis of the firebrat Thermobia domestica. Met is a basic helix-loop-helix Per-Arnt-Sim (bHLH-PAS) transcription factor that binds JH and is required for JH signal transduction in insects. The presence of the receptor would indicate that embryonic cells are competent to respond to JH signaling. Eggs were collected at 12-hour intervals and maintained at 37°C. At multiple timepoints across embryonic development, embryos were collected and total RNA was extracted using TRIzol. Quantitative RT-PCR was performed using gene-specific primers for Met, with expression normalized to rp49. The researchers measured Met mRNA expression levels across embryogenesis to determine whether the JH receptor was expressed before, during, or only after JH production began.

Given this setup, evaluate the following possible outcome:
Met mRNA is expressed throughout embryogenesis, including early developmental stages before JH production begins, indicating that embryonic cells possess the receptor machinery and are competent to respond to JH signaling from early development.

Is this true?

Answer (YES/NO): NO